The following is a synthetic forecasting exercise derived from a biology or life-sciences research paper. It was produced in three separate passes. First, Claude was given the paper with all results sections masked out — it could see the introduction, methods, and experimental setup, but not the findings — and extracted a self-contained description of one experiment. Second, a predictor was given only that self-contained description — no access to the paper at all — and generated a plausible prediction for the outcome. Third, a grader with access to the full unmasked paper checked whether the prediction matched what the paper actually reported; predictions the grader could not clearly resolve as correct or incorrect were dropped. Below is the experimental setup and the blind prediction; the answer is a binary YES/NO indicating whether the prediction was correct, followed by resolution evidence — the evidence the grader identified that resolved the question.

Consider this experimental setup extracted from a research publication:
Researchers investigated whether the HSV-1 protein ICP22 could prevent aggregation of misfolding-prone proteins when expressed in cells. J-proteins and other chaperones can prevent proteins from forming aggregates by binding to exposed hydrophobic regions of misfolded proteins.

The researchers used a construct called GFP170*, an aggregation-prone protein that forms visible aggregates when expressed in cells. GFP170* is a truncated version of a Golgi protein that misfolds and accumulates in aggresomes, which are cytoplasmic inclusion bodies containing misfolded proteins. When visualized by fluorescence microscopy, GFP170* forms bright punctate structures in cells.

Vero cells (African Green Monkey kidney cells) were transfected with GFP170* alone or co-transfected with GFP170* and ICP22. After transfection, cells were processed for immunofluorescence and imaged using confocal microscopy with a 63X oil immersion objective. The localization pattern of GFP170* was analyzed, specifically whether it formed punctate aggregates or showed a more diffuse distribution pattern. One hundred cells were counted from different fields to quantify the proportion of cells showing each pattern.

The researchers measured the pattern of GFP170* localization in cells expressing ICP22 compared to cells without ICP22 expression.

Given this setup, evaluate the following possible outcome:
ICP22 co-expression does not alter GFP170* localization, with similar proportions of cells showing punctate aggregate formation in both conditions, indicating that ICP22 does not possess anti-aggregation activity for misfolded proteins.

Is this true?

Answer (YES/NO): NO